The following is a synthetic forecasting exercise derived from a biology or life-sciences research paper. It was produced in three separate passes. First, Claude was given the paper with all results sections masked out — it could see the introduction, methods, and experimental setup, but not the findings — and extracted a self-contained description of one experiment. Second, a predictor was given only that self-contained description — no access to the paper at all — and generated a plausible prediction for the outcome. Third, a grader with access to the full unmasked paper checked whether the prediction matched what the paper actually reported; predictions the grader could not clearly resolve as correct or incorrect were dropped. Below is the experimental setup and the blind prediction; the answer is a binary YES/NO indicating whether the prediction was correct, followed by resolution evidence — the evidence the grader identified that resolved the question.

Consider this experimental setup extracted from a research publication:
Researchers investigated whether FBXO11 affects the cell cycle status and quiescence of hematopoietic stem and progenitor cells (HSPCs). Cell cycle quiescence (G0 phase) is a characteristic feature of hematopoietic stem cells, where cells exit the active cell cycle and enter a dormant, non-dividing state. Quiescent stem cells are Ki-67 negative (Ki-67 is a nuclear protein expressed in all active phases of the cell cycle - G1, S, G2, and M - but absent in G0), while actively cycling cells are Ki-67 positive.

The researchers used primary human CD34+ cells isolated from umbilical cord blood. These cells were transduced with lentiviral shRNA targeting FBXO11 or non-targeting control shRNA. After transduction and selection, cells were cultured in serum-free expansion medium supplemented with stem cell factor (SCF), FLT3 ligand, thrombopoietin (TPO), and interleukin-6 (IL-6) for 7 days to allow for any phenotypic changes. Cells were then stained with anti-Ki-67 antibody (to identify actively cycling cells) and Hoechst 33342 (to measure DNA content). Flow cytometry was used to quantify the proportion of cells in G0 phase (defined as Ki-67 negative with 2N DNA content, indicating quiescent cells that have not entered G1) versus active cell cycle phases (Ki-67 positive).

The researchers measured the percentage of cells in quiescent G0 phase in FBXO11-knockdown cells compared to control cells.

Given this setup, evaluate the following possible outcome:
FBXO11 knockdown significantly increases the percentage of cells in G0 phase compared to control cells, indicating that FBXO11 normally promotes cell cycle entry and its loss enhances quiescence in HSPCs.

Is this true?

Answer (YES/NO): YES